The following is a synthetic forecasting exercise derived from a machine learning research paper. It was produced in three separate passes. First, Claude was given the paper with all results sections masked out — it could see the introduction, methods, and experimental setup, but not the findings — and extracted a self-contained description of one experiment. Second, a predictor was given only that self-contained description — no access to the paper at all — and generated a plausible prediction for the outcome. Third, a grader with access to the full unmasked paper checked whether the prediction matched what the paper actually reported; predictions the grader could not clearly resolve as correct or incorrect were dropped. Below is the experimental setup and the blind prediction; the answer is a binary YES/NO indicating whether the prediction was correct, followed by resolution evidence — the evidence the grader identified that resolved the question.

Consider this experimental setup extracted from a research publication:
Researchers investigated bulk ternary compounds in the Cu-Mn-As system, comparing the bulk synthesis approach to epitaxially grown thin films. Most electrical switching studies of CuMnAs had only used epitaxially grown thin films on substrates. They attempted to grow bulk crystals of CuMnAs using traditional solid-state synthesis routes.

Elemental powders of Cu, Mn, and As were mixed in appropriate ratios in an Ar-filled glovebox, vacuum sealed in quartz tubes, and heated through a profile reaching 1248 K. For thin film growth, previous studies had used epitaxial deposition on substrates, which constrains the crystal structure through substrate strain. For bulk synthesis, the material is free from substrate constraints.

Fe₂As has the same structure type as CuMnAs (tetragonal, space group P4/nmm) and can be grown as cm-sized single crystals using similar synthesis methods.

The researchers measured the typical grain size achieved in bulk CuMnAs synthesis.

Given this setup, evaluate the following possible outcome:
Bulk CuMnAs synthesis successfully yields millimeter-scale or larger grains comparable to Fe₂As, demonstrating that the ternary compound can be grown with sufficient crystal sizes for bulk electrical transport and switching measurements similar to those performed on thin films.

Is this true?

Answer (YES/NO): NO